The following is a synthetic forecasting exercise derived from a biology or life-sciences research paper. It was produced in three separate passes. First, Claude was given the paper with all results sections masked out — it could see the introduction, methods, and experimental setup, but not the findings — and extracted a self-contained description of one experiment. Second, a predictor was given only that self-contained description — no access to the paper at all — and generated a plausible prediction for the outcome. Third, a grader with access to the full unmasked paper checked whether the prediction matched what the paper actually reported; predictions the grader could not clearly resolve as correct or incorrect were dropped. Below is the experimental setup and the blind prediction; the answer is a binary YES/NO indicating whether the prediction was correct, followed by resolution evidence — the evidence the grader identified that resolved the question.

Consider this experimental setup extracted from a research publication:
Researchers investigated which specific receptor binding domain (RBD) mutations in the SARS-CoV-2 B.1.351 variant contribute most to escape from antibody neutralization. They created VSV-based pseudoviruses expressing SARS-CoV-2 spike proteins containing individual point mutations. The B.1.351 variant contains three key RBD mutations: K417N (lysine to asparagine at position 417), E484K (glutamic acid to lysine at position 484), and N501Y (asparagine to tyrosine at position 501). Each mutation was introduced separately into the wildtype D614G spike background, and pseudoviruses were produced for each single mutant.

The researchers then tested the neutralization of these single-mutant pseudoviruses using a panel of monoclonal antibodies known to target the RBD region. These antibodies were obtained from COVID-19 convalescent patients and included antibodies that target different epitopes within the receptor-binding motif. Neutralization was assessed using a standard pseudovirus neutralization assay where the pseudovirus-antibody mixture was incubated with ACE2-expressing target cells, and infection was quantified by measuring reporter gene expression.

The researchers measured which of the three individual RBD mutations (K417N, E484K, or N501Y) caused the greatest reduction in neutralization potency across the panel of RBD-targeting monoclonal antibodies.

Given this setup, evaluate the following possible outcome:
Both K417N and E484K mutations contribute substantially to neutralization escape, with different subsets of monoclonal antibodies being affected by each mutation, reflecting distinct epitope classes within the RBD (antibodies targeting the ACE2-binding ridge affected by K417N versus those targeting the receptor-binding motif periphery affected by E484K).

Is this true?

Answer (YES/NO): YES